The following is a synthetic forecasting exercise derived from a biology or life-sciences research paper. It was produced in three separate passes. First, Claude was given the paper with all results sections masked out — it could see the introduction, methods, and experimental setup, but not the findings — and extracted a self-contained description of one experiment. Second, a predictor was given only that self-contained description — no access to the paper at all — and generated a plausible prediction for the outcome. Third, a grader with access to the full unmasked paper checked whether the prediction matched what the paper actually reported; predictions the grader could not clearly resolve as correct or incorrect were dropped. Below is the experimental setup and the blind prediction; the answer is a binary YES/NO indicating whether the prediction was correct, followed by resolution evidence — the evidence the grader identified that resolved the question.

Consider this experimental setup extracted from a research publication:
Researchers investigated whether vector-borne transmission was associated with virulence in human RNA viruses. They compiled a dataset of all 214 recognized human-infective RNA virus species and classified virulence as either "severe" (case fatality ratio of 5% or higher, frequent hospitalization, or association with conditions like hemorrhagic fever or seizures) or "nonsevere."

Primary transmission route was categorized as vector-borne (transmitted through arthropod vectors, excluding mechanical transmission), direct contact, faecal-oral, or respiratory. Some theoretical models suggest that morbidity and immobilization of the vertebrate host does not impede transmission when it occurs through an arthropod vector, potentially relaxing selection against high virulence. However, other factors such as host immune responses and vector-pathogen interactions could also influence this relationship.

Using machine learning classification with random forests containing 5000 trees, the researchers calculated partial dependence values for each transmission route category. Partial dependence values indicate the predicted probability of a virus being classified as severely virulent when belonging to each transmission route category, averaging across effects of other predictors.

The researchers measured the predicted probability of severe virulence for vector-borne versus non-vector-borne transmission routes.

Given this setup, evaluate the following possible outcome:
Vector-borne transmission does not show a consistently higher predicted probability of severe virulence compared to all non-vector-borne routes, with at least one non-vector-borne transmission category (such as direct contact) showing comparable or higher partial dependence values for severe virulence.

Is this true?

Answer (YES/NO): YES